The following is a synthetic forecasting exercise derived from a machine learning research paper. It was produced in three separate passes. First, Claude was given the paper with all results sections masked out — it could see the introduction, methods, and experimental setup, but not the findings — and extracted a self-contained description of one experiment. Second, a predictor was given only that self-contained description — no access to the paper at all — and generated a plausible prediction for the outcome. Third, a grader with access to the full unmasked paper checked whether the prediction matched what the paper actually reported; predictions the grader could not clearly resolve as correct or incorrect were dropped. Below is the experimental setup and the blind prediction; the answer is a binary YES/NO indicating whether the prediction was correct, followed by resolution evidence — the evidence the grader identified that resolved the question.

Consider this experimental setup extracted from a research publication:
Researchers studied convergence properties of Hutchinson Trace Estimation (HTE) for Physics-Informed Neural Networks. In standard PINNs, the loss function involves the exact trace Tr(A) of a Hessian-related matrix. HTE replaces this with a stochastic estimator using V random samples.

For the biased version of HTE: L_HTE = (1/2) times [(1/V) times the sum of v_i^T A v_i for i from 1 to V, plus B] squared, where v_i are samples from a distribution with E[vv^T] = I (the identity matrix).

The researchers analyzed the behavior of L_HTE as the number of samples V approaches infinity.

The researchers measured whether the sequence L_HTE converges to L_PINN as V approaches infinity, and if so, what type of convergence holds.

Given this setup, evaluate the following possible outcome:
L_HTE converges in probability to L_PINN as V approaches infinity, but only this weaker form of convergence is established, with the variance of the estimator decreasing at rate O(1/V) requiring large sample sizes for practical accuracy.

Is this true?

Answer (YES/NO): NO